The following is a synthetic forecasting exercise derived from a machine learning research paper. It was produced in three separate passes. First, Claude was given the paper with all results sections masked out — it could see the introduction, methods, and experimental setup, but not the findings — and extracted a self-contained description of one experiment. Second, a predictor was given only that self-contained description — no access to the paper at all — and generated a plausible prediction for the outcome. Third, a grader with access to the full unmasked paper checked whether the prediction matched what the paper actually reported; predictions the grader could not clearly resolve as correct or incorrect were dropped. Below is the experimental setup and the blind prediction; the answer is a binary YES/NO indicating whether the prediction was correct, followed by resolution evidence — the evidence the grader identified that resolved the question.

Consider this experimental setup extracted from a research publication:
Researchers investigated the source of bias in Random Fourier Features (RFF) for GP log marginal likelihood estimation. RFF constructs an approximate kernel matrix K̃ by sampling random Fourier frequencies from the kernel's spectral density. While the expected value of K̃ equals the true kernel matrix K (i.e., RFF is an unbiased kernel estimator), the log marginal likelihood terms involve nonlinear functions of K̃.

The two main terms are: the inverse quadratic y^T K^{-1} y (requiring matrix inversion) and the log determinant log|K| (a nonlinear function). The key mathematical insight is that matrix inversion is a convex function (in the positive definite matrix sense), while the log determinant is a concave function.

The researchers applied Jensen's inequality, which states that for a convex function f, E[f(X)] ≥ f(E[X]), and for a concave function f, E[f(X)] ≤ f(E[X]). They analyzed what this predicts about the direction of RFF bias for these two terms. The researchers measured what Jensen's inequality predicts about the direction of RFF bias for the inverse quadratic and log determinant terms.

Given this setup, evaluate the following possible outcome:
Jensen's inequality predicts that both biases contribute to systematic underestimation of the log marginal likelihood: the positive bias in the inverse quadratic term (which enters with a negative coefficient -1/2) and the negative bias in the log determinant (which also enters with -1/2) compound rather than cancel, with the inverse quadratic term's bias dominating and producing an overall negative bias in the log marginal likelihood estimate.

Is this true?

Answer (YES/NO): NO